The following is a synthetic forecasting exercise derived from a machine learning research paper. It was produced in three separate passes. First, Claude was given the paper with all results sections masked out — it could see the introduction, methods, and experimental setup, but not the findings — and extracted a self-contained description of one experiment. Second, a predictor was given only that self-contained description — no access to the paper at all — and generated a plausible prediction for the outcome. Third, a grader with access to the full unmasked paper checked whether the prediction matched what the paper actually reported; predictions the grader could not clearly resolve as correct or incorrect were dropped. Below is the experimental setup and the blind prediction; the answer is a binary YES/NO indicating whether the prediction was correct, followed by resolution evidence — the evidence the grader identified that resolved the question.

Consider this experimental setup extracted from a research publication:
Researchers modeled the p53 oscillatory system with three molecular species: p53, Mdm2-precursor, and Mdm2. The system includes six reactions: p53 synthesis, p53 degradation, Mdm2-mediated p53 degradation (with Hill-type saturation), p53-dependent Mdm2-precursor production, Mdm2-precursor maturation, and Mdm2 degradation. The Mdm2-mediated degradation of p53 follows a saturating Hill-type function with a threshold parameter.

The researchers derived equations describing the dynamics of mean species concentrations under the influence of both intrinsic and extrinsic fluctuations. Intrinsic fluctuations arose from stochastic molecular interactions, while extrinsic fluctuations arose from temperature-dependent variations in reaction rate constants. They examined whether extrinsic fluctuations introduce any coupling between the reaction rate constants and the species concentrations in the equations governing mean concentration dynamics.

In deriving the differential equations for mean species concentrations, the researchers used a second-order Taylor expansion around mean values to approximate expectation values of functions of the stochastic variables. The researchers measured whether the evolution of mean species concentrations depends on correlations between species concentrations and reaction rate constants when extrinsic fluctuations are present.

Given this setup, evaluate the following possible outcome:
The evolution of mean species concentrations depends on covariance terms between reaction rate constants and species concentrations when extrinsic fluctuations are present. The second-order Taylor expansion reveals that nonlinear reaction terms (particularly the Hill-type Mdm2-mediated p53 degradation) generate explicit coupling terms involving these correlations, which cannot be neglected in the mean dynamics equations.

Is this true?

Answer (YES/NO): YES